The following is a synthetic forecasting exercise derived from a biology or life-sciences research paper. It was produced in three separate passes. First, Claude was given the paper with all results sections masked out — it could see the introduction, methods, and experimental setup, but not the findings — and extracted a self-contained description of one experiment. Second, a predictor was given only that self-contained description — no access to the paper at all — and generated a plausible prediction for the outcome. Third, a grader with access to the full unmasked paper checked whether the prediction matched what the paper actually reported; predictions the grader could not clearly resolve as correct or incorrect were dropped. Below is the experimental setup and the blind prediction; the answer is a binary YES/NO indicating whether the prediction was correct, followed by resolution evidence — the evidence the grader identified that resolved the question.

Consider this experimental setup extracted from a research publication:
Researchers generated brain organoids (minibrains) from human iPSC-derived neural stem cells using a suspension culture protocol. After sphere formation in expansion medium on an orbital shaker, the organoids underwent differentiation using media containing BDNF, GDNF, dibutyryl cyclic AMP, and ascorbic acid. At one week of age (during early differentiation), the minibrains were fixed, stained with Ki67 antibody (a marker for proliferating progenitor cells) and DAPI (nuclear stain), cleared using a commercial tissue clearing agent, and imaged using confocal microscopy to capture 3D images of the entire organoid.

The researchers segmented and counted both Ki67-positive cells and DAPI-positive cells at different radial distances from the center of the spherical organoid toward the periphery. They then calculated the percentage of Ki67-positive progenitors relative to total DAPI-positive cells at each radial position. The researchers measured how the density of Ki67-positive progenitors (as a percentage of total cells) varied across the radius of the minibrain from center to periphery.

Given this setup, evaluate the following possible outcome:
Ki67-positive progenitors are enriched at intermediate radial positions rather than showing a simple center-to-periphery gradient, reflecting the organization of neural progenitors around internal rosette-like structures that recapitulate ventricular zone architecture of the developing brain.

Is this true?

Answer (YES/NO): NO